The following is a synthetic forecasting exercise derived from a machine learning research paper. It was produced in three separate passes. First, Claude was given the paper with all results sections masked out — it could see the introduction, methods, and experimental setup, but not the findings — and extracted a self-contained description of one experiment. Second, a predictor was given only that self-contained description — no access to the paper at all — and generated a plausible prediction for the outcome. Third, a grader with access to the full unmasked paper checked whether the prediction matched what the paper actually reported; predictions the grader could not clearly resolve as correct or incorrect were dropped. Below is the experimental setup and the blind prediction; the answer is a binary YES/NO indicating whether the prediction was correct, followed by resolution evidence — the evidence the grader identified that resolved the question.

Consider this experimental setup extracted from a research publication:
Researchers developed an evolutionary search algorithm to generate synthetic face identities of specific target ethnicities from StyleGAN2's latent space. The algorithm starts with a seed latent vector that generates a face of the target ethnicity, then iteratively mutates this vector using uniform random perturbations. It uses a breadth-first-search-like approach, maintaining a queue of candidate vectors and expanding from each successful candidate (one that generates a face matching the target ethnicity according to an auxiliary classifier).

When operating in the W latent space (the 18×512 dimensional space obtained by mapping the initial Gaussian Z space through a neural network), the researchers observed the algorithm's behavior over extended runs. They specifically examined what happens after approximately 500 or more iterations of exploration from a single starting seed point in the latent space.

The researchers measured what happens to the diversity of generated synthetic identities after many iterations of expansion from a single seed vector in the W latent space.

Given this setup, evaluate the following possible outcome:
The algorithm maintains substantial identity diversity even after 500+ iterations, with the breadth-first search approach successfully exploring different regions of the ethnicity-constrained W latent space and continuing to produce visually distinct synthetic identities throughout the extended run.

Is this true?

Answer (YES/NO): NO